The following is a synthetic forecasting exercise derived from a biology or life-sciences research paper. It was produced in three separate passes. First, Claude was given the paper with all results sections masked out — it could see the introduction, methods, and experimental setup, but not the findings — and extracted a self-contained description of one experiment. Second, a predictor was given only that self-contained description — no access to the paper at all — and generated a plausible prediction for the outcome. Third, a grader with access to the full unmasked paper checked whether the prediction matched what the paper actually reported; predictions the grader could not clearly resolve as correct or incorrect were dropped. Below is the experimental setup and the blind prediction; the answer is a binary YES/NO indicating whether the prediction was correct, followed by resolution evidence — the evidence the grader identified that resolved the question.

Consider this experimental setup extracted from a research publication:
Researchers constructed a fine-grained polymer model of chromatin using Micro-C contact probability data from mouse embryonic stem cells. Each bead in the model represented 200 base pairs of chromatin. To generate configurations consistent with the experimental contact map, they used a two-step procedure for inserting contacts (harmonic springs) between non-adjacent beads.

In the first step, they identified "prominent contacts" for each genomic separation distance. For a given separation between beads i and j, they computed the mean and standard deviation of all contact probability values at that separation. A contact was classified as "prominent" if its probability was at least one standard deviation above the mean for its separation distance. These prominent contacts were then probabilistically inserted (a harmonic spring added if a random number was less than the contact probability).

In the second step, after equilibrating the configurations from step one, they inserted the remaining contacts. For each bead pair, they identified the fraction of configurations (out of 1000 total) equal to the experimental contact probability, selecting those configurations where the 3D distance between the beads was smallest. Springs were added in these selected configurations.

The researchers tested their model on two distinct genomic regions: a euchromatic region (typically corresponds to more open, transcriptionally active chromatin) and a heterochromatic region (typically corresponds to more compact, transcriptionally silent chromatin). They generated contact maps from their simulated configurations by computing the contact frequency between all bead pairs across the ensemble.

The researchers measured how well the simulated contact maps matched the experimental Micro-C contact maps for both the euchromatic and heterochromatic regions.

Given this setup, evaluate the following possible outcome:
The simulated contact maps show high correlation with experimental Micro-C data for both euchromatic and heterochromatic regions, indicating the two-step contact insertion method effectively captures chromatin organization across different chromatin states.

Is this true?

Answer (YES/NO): YES